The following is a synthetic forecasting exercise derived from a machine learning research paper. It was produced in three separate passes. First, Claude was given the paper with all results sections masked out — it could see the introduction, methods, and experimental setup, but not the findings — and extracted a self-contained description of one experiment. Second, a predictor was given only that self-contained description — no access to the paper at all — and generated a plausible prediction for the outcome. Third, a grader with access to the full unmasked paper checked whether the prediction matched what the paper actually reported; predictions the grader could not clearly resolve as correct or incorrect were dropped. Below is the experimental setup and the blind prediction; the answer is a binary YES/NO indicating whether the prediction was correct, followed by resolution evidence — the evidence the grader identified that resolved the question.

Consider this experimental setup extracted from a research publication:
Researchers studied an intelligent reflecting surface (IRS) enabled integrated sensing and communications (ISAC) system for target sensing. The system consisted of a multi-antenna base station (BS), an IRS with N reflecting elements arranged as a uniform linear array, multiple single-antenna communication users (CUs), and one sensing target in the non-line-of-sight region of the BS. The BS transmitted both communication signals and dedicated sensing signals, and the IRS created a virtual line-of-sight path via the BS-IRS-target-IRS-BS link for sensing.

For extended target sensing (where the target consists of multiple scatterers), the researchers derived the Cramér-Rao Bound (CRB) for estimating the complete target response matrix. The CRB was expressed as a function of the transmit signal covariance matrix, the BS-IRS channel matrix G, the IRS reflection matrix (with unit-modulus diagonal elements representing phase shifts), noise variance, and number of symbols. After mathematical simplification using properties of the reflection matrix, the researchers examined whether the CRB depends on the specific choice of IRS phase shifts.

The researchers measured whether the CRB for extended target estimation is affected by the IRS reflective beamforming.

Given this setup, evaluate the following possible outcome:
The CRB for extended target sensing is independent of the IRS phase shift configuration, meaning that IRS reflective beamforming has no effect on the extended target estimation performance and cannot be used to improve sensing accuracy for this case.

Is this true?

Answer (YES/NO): YES